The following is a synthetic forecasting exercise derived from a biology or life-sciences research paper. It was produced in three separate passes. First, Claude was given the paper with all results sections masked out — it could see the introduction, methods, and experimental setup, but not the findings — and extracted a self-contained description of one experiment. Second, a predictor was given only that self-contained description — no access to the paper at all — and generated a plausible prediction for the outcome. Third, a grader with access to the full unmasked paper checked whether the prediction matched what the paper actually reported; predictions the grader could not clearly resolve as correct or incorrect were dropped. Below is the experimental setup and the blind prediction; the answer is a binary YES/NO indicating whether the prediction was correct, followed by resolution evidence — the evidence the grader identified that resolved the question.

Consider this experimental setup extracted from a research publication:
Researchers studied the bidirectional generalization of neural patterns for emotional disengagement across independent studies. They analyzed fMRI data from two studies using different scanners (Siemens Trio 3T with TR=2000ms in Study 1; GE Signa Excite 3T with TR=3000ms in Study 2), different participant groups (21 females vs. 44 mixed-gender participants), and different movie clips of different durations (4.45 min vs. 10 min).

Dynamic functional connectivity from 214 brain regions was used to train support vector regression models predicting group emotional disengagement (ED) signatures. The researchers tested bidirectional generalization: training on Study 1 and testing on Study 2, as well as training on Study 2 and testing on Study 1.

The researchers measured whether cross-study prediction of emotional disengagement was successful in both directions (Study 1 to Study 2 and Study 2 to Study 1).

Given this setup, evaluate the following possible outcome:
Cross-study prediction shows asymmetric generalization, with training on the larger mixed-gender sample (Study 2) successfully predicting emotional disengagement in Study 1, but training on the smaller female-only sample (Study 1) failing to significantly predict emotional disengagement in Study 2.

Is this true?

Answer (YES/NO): NO